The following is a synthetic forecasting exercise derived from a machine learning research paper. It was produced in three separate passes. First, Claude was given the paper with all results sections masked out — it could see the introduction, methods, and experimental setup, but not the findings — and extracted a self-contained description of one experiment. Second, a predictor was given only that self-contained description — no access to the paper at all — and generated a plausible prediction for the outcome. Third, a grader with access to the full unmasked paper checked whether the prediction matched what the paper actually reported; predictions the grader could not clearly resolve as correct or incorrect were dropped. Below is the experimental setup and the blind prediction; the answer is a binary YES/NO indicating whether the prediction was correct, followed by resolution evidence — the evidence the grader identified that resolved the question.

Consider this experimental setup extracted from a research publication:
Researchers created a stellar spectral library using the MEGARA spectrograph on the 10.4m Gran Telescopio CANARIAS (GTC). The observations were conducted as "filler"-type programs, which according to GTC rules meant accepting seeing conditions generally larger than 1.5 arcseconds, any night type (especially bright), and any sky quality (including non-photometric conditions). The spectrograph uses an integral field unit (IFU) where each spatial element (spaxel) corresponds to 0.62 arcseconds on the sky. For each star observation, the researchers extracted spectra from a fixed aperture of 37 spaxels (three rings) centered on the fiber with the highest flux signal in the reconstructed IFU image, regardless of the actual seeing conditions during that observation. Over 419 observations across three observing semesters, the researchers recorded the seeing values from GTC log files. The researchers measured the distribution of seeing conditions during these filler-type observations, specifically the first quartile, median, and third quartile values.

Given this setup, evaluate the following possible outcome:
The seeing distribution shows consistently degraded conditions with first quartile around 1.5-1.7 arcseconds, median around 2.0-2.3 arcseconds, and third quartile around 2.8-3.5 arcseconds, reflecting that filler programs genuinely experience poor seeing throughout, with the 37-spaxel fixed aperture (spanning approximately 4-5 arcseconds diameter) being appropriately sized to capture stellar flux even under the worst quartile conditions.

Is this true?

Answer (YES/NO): NO